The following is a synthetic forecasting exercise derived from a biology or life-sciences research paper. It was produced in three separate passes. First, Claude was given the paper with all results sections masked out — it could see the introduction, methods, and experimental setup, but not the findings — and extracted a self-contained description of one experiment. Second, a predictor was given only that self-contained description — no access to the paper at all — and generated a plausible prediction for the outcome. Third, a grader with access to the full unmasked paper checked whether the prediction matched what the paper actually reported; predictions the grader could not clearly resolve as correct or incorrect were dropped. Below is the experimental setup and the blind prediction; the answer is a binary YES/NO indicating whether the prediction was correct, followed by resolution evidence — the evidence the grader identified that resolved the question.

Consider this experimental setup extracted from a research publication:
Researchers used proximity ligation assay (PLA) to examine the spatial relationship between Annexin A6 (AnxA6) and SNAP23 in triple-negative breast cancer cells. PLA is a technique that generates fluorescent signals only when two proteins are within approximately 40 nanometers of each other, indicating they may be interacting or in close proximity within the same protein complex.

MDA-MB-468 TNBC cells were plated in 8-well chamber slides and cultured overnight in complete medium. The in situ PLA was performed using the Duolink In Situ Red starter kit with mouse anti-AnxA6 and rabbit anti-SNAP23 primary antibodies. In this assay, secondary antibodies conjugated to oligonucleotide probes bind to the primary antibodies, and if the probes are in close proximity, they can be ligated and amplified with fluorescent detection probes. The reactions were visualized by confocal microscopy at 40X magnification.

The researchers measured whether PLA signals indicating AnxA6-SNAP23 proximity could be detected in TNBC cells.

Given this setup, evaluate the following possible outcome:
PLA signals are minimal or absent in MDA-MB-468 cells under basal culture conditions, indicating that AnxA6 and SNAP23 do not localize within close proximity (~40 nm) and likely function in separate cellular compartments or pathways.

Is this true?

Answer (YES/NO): NO